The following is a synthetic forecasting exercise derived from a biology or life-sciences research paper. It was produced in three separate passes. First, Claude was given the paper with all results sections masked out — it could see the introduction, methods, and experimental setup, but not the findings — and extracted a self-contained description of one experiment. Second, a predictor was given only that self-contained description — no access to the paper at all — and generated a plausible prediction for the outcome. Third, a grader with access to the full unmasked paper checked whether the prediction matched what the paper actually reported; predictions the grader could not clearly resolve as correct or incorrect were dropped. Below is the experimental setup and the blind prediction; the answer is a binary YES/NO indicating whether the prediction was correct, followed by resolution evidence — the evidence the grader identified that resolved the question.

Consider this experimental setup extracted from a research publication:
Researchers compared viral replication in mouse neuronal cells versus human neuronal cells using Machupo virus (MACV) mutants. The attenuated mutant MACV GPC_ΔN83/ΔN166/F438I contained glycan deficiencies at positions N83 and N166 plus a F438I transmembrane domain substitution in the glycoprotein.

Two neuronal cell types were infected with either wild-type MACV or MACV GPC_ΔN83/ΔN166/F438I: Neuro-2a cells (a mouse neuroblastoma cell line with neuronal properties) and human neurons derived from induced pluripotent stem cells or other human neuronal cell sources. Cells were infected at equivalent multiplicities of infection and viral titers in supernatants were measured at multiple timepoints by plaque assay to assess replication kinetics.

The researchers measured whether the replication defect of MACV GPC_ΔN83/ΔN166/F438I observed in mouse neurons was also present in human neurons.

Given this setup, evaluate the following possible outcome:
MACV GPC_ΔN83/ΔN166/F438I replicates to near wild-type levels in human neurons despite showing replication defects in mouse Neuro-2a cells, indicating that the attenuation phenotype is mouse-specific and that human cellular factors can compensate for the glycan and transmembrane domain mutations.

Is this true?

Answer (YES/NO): NO